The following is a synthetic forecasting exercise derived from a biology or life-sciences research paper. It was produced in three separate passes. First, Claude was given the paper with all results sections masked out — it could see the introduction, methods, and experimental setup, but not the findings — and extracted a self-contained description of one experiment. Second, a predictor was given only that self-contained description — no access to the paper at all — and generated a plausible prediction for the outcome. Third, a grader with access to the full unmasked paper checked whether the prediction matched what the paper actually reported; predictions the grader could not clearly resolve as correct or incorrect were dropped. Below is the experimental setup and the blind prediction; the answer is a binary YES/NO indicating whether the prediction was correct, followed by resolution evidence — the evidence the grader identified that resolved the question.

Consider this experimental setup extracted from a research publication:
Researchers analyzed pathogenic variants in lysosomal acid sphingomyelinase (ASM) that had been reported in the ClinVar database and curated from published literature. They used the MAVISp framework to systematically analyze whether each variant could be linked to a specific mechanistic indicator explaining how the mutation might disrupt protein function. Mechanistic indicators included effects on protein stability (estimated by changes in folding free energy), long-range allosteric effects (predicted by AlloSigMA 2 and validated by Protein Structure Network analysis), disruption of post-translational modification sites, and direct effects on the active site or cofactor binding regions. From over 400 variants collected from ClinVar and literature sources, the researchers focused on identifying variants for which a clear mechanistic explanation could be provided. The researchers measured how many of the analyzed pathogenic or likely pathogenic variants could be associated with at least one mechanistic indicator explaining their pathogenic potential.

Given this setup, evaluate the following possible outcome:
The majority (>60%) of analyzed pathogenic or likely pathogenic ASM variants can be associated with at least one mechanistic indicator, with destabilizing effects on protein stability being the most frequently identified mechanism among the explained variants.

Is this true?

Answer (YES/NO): NO